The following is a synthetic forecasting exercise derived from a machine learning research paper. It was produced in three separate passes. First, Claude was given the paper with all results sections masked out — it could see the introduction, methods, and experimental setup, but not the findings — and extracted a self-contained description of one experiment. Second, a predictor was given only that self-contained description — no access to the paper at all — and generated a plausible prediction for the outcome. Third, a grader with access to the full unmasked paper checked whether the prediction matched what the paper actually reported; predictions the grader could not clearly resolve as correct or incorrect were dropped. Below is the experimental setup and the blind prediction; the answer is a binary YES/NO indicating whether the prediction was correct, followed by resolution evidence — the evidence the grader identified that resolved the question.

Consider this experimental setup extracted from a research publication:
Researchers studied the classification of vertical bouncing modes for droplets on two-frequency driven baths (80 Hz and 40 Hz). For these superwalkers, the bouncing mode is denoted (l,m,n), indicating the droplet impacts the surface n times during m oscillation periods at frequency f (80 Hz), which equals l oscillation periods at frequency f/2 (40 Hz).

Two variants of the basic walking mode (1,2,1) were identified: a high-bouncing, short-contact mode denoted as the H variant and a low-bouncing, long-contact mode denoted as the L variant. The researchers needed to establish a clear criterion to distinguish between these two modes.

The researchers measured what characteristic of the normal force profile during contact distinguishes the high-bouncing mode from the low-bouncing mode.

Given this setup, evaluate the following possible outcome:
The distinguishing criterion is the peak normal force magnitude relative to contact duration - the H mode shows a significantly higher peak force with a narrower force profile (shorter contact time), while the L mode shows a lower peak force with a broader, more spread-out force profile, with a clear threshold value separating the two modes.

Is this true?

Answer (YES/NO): NO